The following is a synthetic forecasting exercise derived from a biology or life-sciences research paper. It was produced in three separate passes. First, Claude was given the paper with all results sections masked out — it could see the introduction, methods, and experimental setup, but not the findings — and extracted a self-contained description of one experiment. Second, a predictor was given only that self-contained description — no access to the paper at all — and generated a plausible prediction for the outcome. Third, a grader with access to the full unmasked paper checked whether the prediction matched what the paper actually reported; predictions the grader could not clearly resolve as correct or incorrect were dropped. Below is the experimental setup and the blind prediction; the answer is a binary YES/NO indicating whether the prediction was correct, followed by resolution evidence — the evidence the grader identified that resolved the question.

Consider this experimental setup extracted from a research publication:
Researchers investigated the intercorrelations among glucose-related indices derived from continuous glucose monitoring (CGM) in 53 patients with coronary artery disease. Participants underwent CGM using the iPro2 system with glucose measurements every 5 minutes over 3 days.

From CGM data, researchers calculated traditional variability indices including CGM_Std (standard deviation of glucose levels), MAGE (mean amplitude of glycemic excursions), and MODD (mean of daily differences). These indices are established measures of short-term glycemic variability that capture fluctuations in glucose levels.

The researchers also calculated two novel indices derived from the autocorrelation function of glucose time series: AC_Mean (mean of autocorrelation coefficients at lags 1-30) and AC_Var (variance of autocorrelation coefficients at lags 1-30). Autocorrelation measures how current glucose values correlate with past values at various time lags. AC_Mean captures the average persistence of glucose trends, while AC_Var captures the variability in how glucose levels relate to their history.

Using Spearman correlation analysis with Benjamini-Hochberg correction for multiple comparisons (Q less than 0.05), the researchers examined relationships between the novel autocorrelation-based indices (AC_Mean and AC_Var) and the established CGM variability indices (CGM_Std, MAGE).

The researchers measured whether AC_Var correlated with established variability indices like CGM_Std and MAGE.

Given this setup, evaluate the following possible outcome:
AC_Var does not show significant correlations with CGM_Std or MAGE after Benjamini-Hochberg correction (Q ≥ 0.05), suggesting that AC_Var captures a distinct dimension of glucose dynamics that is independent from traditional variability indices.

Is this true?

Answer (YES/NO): YES